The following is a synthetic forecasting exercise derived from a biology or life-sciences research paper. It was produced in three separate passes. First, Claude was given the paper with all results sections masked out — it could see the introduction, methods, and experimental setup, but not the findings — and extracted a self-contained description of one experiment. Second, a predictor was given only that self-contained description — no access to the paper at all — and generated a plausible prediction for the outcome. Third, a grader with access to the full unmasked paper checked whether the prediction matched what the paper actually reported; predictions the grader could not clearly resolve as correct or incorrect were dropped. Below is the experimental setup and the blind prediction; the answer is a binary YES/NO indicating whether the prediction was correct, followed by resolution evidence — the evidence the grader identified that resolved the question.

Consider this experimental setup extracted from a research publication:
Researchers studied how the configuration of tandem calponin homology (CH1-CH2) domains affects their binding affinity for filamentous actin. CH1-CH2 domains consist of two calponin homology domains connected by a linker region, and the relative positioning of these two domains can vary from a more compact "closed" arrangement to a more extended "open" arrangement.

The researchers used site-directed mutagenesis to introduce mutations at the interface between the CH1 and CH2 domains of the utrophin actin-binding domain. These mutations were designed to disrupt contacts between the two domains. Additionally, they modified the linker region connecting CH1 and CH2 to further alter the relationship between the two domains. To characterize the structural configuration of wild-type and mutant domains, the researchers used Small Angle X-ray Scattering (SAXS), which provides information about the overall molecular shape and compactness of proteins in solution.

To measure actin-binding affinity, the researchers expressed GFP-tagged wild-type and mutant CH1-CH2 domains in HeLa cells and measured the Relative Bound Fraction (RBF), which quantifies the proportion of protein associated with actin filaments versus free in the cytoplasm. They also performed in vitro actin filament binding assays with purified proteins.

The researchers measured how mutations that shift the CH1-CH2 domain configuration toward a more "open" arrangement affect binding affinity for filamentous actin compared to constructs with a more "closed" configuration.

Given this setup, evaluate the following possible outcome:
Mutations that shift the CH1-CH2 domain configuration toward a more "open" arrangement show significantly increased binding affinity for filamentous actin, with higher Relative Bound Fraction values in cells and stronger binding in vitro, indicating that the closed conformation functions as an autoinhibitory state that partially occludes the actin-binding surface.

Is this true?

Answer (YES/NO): YES